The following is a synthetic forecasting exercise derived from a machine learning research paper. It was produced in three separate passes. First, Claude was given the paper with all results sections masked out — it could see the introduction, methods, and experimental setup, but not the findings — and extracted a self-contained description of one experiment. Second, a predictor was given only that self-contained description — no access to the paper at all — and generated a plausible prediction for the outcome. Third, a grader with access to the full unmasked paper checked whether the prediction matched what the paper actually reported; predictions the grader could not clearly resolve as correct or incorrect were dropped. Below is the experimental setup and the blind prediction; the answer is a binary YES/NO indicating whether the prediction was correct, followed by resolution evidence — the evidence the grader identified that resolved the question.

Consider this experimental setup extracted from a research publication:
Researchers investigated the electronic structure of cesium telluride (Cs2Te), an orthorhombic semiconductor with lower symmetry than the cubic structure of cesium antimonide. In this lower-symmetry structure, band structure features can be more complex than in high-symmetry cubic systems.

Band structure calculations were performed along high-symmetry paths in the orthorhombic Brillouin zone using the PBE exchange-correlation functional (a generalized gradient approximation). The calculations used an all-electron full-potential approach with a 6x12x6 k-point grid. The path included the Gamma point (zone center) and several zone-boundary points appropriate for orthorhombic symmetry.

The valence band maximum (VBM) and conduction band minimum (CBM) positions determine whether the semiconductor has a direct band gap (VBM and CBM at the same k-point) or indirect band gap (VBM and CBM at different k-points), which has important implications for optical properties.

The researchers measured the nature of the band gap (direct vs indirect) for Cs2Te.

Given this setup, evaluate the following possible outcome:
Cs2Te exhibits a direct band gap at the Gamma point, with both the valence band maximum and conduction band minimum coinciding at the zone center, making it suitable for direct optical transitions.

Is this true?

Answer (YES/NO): YES